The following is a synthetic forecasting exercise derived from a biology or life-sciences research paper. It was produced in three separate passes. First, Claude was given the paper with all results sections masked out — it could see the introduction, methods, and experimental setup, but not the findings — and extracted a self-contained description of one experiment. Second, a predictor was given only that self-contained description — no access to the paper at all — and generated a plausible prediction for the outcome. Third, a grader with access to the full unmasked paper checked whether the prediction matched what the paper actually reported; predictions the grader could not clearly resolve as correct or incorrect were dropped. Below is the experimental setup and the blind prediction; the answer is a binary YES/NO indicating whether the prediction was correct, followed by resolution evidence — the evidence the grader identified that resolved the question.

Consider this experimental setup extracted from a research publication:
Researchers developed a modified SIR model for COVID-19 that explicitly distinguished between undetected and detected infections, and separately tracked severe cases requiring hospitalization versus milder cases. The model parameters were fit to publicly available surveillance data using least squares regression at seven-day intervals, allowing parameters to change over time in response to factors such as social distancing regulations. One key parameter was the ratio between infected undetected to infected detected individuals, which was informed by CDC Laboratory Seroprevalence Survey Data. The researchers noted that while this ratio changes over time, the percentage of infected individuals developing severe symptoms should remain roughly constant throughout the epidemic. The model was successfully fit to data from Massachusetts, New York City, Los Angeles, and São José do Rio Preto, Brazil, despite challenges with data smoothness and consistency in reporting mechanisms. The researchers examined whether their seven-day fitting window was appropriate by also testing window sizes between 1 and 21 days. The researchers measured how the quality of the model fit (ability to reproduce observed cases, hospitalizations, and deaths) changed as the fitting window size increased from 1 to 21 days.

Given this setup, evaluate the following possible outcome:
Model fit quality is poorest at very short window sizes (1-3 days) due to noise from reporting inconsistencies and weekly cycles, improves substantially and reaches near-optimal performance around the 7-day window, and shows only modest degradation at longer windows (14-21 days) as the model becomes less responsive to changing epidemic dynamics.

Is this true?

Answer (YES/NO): NO